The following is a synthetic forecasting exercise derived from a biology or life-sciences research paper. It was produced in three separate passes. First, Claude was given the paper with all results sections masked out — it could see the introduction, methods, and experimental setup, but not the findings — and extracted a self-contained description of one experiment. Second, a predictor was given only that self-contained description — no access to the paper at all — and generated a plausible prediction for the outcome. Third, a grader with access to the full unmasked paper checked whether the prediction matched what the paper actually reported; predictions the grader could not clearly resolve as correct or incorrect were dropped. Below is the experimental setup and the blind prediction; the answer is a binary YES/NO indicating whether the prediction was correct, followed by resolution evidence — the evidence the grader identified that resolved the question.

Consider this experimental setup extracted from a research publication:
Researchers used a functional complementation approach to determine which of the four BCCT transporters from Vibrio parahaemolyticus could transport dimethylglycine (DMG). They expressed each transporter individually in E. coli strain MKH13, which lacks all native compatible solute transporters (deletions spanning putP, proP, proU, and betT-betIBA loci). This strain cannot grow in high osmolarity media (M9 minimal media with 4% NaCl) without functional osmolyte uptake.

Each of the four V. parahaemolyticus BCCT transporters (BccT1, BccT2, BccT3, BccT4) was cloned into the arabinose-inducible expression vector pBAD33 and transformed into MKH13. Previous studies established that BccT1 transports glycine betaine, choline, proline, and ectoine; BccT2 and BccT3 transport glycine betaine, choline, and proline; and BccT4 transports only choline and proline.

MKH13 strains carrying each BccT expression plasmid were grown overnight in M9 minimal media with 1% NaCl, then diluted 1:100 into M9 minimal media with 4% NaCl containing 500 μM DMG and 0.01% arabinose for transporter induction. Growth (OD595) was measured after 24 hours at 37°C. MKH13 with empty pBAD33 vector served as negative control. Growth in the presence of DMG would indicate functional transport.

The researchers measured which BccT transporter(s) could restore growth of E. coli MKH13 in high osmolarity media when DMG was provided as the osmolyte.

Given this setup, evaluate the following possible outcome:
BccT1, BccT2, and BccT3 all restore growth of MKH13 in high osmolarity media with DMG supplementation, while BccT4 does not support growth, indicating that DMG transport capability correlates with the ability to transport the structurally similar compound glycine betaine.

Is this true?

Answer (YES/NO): YES